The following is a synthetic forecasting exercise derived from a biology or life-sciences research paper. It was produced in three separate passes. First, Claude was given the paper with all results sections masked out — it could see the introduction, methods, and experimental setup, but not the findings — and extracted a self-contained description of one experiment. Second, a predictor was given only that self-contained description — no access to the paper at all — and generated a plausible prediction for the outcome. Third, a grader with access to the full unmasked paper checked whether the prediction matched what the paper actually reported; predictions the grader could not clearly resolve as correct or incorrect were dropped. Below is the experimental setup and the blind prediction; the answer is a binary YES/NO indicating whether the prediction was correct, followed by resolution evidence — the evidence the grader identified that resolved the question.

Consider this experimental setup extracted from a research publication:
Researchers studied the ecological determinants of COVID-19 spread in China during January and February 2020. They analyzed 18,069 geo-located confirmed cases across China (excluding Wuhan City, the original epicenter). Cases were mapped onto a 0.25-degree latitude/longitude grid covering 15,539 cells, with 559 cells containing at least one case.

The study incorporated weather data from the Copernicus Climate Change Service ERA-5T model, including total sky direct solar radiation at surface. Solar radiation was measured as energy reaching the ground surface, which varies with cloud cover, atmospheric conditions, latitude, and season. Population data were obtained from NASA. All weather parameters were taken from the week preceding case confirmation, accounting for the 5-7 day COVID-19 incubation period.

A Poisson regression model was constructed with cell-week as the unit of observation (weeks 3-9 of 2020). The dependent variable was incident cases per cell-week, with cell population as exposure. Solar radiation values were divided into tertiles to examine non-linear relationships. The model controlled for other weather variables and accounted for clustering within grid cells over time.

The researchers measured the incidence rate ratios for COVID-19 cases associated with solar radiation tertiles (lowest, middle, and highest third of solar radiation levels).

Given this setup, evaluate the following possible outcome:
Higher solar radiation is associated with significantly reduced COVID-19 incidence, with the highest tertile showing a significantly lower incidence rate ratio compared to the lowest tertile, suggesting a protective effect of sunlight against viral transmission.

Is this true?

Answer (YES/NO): YES